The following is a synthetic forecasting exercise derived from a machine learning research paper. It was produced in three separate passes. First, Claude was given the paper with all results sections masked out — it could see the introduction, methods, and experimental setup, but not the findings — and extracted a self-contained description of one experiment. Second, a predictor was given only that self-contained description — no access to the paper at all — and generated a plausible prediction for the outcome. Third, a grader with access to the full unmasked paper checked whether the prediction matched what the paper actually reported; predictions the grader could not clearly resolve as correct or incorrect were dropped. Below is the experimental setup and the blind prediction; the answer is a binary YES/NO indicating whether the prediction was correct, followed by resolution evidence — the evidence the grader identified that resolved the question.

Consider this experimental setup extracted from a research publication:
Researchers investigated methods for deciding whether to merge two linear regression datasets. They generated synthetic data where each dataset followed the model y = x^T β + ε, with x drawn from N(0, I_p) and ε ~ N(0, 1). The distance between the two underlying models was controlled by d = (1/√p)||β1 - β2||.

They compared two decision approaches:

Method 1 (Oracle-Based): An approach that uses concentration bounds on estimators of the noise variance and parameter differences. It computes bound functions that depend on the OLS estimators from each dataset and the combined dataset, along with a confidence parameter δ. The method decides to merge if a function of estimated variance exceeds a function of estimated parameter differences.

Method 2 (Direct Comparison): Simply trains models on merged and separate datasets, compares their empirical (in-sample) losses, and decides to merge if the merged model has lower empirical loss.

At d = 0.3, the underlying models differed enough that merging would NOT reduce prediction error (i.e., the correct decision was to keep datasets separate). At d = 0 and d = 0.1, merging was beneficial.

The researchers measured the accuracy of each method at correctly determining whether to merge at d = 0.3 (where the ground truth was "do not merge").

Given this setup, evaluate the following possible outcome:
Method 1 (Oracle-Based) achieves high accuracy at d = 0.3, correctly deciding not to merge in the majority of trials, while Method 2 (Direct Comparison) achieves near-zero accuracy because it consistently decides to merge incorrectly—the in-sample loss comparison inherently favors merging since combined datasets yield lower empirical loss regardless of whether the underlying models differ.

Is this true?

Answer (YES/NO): NO